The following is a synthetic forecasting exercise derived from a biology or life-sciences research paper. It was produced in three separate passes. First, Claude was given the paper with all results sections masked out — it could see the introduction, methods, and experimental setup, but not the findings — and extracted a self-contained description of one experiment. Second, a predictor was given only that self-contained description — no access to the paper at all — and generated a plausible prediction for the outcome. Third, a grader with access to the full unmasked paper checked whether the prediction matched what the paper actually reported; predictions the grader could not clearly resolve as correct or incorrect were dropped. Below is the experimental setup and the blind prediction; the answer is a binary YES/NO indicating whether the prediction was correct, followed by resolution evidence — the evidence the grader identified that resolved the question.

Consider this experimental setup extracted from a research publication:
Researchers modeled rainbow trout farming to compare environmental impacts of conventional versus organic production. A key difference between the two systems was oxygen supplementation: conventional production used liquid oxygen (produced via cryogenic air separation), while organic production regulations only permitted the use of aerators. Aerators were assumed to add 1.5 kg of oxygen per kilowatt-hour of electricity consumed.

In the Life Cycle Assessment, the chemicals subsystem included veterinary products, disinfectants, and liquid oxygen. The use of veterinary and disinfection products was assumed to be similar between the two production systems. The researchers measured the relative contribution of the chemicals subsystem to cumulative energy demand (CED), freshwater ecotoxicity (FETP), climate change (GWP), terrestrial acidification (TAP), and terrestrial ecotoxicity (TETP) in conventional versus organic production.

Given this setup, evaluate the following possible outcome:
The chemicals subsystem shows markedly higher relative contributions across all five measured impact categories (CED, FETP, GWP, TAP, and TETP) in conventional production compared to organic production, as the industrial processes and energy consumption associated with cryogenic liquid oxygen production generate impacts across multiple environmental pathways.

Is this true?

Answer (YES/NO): YES